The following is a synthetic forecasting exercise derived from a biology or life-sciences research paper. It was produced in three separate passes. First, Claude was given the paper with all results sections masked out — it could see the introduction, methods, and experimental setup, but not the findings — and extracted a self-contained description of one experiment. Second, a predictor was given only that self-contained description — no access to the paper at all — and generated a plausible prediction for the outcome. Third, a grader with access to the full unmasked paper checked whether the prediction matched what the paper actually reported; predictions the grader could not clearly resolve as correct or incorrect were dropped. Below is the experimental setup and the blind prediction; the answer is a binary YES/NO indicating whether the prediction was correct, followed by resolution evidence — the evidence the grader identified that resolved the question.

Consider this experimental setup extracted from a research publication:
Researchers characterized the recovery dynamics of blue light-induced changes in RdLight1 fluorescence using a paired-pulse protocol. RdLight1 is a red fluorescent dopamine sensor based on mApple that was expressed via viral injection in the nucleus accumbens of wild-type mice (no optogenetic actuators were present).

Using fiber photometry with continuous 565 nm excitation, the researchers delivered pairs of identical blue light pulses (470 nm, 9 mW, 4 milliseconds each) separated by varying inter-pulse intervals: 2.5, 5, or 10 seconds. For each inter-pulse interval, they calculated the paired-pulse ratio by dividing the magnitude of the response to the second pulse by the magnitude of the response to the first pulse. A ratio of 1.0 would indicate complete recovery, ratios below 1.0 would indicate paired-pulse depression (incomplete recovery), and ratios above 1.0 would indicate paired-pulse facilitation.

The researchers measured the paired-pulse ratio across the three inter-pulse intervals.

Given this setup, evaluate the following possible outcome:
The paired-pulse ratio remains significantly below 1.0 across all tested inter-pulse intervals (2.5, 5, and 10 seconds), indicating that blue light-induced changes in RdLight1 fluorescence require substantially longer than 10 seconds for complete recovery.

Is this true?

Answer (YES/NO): NO